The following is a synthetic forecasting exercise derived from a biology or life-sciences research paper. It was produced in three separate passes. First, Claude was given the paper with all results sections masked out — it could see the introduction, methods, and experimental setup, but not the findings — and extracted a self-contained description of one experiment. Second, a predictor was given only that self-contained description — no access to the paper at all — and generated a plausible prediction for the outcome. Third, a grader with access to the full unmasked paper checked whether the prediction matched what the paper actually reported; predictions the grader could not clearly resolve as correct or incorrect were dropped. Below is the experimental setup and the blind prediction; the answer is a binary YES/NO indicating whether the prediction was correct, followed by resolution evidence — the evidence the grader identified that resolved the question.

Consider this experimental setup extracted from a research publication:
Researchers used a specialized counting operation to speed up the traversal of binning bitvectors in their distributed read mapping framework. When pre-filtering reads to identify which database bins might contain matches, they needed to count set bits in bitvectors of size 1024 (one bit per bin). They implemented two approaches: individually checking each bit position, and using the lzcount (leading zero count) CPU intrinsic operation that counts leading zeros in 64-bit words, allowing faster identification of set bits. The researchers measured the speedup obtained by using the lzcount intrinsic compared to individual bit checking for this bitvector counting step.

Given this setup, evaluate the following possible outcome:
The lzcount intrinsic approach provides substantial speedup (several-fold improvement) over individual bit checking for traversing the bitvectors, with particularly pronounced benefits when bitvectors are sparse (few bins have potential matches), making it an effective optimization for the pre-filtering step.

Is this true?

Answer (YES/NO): NO